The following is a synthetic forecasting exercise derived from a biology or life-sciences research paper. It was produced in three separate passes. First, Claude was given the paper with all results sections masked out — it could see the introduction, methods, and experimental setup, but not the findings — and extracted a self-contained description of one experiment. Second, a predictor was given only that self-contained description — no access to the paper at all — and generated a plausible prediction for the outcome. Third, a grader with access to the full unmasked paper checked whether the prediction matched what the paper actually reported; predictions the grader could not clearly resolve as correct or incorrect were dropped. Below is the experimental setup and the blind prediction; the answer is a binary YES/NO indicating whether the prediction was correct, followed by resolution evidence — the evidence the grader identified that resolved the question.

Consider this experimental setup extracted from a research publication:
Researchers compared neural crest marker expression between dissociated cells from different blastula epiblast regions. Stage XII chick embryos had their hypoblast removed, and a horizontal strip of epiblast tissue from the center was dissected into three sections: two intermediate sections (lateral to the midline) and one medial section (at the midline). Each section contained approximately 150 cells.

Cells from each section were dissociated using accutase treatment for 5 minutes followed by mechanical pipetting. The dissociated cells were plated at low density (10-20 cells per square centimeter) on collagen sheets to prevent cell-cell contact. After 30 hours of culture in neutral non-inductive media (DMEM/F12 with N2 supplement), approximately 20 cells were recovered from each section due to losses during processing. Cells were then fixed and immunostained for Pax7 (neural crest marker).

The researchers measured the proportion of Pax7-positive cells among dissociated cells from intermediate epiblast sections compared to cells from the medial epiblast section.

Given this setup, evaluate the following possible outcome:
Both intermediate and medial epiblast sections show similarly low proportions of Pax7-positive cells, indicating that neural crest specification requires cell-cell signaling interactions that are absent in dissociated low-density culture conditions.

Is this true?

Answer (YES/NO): NO